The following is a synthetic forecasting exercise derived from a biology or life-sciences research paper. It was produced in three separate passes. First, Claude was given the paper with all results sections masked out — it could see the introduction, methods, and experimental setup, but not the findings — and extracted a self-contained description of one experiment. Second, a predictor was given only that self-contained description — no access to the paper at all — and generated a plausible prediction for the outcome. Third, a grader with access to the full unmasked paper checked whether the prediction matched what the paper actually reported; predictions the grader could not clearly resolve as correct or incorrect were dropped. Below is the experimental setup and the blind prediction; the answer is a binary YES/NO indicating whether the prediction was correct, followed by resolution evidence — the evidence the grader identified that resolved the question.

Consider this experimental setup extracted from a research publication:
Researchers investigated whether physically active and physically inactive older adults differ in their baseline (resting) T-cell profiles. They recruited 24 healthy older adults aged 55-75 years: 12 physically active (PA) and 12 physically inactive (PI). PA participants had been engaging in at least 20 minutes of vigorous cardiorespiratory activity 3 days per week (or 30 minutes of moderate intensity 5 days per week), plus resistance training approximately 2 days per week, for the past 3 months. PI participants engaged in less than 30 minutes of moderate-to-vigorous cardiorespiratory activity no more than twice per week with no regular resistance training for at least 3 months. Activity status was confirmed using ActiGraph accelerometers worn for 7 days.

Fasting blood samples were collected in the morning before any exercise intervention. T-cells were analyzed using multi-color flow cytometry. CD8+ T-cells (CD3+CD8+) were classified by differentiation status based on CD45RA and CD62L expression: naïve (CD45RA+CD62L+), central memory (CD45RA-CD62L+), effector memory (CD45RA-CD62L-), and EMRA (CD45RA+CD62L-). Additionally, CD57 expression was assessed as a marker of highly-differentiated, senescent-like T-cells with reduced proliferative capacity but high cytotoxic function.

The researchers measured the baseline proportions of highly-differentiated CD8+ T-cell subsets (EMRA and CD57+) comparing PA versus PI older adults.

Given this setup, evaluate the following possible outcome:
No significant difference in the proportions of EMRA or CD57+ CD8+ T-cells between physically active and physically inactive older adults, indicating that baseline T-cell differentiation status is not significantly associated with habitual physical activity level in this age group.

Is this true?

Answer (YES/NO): YES